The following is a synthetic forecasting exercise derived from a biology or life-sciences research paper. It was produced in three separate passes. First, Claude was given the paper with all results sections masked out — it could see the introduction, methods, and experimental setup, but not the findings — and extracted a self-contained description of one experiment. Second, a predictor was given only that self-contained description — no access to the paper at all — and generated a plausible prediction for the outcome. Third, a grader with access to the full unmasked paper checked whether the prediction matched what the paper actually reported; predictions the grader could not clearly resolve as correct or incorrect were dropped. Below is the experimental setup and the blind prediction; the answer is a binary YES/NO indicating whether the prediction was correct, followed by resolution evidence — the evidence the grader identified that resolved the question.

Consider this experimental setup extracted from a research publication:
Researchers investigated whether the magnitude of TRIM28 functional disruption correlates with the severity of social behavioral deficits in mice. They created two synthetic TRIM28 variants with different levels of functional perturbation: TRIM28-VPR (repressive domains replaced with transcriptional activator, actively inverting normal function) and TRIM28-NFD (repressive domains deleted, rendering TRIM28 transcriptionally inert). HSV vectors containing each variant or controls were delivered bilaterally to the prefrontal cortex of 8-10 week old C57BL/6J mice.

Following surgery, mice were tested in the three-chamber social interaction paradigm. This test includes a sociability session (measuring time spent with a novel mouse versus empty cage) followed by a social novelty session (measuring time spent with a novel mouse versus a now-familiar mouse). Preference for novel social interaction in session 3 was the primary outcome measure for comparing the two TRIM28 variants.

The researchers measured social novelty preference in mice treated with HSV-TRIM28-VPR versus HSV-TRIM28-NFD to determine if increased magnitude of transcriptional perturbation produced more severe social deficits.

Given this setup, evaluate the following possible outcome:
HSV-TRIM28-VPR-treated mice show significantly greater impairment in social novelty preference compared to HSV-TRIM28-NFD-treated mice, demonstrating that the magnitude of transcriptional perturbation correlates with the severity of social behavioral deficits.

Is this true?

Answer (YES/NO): YES